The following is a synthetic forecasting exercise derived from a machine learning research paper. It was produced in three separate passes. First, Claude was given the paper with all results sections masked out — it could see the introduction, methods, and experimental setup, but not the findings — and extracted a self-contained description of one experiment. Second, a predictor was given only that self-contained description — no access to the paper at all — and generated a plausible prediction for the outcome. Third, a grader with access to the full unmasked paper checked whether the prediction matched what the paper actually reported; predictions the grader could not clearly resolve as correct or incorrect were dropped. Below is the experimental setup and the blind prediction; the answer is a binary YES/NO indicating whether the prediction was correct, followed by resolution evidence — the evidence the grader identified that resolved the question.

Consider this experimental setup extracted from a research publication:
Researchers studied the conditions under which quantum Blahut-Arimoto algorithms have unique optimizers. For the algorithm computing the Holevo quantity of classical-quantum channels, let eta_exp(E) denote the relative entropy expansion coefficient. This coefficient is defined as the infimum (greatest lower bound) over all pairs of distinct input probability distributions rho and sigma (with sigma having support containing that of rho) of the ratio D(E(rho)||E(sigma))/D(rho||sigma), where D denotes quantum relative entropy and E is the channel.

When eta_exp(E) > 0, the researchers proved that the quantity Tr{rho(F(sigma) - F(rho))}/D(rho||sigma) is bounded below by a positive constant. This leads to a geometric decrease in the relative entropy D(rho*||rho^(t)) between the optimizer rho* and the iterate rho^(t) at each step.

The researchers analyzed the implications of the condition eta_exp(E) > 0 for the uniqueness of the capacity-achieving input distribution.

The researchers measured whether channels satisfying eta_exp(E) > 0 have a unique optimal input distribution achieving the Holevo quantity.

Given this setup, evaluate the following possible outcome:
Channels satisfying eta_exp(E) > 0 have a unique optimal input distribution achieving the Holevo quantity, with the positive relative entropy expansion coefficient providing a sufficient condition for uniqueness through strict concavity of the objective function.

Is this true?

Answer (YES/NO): NO